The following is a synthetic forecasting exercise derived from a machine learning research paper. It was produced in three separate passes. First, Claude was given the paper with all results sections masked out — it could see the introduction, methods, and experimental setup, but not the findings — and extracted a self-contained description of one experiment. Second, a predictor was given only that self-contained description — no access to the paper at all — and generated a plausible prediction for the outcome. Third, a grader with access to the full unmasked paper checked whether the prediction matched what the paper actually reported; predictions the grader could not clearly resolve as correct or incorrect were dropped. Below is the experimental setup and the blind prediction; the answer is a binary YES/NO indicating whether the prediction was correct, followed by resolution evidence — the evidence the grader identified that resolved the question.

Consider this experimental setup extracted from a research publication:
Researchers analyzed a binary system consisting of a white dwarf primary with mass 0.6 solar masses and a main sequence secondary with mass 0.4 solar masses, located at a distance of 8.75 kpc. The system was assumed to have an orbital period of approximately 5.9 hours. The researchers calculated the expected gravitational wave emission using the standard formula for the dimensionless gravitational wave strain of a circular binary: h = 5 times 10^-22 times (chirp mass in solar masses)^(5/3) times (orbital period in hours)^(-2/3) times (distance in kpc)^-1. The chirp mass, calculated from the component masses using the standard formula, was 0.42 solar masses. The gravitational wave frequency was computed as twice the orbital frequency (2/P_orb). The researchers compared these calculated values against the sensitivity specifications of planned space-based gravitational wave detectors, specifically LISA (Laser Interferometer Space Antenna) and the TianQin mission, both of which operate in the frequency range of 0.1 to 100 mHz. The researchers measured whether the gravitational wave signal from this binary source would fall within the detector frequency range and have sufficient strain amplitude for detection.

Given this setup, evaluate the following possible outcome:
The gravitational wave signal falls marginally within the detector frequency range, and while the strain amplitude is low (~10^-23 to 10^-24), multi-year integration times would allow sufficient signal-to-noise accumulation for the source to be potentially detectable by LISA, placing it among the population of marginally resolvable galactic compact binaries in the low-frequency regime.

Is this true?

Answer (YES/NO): NO